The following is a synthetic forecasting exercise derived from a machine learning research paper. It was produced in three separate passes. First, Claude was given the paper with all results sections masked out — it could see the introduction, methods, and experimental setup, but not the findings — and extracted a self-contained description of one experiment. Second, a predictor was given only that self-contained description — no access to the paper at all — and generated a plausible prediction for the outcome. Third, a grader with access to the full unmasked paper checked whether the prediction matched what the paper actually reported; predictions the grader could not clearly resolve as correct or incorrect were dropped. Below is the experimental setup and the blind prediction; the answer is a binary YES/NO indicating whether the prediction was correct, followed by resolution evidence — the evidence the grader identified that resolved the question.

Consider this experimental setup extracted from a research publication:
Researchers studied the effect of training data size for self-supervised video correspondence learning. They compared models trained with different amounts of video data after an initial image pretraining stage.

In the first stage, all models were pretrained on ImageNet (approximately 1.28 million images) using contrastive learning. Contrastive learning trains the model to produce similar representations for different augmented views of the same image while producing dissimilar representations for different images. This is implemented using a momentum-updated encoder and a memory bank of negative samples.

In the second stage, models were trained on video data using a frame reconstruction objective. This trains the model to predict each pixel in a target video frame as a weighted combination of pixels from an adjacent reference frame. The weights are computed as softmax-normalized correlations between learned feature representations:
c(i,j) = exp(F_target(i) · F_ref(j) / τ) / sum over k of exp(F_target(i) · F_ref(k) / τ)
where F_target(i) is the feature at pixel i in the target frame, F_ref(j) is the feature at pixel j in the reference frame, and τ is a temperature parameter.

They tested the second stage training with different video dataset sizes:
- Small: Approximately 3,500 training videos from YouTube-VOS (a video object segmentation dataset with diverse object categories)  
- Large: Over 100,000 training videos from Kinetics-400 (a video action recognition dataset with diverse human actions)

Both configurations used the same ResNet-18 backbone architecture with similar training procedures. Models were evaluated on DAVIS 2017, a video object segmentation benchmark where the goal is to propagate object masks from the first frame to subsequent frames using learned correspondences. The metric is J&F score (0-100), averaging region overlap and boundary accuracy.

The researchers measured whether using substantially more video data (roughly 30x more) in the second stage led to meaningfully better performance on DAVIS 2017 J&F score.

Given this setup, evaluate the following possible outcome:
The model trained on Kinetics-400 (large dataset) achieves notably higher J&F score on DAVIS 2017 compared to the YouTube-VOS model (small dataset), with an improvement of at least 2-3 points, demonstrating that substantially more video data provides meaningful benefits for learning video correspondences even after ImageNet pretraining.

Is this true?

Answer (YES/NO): NO